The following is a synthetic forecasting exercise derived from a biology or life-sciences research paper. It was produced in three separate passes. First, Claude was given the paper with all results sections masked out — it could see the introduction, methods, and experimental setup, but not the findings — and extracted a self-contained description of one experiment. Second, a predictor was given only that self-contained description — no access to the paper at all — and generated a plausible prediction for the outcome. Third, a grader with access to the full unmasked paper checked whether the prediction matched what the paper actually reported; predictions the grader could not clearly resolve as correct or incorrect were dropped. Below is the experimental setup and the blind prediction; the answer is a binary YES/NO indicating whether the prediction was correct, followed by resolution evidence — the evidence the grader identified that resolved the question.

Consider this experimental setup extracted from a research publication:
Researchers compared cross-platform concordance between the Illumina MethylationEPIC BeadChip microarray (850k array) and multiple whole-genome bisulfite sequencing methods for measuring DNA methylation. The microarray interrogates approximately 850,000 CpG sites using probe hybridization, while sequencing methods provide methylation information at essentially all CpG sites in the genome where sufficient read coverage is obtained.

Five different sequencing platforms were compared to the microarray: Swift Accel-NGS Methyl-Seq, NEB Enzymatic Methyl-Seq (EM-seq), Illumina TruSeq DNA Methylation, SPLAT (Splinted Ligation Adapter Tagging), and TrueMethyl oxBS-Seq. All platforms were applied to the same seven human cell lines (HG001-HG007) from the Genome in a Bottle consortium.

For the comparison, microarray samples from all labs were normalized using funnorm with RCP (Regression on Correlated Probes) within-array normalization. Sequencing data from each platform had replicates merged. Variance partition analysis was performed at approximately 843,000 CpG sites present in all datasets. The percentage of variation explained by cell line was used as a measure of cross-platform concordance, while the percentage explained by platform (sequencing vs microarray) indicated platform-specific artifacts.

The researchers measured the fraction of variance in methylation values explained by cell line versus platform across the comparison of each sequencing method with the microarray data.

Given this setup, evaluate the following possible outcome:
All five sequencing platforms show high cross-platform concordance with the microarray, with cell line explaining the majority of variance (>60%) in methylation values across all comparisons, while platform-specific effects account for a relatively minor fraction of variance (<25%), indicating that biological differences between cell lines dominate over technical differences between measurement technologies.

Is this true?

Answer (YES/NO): NO